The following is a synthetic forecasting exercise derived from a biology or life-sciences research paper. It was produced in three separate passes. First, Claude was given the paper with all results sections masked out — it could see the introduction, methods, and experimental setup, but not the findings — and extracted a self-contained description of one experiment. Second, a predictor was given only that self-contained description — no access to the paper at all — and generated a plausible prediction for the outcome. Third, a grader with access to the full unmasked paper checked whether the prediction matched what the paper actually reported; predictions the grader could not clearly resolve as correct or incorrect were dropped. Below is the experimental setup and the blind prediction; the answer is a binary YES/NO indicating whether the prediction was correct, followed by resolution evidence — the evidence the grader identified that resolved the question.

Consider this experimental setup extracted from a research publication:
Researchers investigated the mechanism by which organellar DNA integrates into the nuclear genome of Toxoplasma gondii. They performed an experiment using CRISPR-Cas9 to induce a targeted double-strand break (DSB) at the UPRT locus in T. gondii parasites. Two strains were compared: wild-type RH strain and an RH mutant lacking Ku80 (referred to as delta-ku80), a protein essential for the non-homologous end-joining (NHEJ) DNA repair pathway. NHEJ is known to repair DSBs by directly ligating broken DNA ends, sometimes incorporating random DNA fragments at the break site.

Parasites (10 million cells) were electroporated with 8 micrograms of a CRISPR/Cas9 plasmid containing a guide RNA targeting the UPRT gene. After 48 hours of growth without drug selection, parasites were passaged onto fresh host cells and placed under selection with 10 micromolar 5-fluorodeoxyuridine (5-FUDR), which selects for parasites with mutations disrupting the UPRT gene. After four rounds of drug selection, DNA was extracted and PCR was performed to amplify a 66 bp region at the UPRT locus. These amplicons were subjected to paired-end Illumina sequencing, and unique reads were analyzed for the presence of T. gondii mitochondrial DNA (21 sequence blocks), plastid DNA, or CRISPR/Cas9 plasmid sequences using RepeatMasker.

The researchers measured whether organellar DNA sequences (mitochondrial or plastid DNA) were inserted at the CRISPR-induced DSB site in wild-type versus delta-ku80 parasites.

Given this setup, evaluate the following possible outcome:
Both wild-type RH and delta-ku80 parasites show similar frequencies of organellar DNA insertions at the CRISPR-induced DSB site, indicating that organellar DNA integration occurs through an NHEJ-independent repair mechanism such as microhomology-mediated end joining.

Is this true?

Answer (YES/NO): NO